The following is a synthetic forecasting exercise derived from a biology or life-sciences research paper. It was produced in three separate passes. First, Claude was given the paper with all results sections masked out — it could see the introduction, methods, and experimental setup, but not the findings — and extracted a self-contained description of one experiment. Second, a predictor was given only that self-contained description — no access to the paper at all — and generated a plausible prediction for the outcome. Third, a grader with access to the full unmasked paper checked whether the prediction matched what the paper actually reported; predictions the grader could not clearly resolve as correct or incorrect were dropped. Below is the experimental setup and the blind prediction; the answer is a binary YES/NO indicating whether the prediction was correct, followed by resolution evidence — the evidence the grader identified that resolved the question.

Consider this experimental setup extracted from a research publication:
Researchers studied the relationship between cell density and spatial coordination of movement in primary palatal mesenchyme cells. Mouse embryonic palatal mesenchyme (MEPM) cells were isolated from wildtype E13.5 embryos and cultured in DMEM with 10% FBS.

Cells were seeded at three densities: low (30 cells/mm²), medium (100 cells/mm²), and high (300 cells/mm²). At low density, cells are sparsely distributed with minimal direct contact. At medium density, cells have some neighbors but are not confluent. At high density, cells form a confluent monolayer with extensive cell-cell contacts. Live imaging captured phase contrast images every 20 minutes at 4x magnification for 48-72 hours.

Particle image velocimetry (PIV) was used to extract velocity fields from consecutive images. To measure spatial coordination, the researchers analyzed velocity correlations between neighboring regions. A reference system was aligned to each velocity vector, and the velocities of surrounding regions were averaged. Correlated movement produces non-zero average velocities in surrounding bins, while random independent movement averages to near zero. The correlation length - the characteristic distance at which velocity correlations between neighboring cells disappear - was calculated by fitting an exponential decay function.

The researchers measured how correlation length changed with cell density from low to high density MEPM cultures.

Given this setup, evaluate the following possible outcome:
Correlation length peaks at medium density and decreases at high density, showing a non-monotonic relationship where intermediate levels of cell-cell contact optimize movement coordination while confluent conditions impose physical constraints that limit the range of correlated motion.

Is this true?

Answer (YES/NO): NO